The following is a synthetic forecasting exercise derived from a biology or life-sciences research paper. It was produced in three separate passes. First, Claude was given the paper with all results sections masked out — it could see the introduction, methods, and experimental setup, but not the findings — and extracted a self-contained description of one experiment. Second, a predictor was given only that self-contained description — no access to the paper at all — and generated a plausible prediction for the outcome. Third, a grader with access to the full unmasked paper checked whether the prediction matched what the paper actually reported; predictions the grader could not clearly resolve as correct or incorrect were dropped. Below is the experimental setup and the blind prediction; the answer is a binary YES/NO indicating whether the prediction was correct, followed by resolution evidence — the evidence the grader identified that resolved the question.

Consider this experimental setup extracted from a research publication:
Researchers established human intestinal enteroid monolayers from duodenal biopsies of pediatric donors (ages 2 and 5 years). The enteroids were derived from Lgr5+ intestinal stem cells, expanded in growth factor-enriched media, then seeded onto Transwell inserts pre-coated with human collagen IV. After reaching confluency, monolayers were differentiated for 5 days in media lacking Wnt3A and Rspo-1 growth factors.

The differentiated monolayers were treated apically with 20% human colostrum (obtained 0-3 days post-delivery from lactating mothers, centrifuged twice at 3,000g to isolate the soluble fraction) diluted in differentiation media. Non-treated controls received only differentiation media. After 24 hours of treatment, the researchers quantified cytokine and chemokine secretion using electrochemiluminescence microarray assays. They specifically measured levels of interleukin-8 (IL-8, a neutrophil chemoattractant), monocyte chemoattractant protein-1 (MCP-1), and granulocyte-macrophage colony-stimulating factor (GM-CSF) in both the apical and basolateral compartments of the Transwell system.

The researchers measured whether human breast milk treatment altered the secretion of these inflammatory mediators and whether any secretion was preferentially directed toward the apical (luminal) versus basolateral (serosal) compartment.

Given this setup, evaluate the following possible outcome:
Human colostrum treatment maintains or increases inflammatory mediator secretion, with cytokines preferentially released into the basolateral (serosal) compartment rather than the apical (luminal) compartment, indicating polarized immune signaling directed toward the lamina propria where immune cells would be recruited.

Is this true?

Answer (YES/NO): NO